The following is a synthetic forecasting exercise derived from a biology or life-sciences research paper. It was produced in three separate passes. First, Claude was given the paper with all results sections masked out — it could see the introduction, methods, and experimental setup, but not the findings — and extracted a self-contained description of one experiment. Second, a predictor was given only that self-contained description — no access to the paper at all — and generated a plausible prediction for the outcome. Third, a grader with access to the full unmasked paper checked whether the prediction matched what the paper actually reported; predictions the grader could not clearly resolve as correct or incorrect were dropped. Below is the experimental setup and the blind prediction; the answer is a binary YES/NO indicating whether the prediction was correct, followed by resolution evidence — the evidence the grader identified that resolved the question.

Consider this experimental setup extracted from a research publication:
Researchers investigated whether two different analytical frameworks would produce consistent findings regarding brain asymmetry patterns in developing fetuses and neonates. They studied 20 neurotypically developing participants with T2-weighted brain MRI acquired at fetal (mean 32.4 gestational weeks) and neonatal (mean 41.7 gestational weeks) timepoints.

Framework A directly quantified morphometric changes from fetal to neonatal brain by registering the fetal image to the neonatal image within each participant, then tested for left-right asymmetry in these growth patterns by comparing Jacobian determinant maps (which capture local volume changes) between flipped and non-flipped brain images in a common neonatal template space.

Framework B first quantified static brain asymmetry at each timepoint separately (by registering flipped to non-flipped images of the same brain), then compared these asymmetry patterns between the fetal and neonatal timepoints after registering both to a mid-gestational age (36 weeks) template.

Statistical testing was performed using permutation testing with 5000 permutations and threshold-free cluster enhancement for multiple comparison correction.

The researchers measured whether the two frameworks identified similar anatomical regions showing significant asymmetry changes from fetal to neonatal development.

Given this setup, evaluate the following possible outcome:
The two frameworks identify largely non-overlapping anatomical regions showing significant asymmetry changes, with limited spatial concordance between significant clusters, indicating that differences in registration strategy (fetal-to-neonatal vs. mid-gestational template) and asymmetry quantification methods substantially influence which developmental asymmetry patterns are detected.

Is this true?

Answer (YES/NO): YES